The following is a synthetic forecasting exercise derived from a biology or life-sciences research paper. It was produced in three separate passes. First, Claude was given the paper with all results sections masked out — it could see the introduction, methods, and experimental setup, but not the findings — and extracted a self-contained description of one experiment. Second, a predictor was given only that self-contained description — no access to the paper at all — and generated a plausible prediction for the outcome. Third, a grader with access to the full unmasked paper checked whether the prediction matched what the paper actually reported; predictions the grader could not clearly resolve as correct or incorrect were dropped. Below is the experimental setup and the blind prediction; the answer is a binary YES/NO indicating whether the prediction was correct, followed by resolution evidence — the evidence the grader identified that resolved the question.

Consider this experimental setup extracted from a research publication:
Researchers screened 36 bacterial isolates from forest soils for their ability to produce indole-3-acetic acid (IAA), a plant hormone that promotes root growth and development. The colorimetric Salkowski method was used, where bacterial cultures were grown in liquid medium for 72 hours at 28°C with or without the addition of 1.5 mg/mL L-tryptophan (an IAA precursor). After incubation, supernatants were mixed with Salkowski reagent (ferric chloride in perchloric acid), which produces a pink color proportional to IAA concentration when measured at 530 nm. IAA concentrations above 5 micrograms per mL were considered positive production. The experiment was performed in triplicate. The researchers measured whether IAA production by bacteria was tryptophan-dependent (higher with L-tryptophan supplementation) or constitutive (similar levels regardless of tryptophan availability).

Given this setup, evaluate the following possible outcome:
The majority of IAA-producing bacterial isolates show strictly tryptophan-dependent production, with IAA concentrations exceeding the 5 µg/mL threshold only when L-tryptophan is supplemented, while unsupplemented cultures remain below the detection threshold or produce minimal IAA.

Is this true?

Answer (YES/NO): NO